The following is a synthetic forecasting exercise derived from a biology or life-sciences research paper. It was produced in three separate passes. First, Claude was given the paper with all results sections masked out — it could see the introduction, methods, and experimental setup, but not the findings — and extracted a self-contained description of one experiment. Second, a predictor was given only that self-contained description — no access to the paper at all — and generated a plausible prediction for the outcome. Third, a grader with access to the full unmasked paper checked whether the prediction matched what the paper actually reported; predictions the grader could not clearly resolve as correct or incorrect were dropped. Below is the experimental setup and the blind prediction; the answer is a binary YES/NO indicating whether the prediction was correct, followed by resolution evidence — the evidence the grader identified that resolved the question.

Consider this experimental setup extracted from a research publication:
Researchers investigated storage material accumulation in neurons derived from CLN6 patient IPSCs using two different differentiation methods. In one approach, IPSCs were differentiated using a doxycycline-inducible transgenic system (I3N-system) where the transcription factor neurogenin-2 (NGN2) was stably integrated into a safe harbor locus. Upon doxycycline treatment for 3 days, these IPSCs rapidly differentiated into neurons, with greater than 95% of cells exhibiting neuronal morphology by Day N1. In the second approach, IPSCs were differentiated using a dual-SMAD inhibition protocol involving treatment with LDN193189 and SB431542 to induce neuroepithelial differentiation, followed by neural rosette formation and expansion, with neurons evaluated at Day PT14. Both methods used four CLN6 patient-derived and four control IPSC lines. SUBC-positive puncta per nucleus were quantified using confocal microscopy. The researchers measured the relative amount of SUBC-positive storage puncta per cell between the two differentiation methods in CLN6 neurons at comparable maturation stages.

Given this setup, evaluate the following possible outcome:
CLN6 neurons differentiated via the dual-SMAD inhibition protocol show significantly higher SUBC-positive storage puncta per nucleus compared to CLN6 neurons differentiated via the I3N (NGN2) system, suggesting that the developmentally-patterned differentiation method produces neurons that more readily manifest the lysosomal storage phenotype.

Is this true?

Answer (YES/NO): NO